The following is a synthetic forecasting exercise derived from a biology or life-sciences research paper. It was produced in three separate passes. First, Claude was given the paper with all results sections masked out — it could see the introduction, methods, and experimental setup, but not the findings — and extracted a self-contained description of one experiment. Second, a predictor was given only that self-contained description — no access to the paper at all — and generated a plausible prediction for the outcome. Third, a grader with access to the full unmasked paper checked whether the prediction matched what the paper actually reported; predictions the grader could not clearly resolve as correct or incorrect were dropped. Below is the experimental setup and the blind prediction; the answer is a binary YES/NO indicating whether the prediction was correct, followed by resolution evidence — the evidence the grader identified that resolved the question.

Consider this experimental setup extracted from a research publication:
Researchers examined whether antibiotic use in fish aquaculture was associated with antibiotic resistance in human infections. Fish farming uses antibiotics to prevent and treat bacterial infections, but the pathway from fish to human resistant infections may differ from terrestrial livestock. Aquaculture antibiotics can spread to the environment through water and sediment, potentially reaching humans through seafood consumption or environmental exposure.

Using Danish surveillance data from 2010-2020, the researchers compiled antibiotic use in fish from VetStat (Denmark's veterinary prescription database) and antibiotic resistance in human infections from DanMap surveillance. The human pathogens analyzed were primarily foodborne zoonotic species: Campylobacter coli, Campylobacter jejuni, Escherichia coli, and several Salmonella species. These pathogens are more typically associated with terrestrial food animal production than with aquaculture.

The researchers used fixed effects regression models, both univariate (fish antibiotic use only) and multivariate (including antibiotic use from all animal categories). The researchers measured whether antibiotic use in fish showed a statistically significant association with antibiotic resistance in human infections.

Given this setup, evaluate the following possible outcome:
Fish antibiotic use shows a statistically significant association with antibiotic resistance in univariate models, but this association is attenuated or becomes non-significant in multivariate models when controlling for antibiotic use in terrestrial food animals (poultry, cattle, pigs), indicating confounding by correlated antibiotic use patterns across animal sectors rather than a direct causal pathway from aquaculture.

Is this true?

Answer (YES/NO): NO